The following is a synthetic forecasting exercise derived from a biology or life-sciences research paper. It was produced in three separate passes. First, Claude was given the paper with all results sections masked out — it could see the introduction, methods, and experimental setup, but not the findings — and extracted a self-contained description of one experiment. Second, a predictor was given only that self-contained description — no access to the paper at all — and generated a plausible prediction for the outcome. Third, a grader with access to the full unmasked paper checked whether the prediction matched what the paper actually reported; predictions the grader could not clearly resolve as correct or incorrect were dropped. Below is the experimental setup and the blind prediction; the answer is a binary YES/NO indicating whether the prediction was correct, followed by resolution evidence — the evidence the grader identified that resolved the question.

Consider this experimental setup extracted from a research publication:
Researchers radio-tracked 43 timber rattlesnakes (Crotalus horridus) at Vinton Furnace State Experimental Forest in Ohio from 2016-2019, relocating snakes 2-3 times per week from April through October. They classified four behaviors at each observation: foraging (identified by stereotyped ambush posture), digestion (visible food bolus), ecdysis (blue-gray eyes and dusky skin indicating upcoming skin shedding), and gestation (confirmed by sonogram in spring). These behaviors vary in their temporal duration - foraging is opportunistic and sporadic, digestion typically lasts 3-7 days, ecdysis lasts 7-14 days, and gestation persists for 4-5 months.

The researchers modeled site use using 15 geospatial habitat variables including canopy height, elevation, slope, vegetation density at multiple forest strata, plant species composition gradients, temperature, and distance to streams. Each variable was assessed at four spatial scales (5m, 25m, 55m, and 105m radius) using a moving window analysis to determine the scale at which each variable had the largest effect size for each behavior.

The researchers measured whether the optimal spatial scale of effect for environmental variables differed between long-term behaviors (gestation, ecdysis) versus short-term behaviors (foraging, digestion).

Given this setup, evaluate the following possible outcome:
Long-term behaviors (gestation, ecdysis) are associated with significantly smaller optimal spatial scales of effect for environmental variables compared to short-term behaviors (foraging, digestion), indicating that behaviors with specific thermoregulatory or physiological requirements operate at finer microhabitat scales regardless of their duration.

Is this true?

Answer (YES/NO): NO